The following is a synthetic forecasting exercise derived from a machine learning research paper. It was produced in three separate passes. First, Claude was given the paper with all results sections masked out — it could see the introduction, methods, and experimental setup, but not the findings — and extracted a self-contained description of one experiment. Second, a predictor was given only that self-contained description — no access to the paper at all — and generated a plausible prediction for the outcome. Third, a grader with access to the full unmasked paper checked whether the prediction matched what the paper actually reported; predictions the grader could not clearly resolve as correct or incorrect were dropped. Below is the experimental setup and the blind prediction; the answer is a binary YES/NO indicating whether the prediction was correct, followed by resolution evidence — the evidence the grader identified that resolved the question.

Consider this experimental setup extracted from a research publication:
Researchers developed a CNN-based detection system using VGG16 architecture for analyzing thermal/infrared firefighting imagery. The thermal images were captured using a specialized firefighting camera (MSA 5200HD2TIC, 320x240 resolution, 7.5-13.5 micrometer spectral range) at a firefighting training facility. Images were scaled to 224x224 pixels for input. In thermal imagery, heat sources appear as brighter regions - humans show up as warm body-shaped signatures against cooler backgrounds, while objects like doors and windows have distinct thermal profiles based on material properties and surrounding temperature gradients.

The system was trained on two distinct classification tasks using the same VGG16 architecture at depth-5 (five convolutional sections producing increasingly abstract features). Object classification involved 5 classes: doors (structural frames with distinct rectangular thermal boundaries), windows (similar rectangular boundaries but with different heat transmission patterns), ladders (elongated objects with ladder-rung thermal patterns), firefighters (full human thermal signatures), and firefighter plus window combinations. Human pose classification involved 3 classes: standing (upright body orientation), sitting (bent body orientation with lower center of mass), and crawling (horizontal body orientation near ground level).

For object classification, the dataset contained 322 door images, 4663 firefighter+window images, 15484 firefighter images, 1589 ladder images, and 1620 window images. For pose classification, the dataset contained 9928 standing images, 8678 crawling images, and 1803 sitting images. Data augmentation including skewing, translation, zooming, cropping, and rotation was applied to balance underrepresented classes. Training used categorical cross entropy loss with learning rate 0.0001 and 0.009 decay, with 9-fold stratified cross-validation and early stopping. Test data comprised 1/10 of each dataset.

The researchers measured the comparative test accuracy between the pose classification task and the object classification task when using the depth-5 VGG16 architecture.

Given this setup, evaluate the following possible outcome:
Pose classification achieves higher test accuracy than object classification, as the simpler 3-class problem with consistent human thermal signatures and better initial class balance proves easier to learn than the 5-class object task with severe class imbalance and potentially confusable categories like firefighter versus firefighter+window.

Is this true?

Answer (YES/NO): NO